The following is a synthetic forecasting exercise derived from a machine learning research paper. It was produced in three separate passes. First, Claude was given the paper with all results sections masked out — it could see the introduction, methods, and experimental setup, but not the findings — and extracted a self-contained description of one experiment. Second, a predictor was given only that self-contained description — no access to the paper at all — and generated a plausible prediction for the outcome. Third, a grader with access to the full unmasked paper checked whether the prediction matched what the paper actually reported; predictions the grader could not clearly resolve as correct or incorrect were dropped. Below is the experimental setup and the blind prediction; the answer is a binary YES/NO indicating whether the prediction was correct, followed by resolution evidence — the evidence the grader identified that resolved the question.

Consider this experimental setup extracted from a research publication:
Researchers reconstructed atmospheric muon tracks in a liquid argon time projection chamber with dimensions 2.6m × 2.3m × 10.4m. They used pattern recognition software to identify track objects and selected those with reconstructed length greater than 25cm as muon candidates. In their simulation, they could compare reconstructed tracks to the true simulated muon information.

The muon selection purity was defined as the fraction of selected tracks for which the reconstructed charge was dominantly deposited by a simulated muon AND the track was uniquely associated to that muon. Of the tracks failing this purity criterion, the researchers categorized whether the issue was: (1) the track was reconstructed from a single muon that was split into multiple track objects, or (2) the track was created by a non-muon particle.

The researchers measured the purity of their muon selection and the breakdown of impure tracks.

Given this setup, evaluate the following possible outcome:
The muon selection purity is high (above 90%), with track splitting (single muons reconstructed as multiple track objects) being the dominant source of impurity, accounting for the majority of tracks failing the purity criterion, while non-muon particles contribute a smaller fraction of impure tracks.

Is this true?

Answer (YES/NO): YES